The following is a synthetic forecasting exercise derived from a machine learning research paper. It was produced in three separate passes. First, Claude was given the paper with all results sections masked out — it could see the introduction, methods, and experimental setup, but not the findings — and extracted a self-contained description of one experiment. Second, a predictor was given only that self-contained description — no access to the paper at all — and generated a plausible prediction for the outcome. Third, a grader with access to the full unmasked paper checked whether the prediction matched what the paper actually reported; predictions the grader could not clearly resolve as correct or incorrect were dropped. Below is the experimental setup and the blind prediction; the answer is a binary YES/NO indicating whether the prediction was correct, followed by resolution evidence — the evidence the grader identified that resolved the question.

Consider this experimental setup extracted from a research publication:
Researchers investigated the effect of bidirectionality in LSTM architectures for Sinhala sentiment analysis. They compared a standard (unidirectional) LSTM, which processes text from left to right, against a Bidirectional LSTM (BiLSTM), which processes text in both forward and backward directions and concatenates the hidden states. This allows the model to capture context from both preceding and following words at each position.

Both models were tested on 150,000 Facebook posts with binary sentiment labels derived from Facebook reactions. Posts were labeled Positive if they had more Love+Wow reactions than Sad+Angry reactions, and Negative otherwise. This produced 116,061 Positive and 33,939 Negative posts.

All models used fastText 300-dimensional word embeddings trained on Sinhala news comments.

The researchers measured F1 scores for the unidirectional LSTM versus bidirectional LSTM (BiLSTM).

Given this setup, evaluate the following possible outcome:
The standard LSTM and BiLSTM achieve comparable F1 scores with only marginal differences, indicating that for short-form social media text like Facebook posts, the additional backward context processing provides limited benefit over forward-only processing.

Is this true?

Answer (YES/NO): NO